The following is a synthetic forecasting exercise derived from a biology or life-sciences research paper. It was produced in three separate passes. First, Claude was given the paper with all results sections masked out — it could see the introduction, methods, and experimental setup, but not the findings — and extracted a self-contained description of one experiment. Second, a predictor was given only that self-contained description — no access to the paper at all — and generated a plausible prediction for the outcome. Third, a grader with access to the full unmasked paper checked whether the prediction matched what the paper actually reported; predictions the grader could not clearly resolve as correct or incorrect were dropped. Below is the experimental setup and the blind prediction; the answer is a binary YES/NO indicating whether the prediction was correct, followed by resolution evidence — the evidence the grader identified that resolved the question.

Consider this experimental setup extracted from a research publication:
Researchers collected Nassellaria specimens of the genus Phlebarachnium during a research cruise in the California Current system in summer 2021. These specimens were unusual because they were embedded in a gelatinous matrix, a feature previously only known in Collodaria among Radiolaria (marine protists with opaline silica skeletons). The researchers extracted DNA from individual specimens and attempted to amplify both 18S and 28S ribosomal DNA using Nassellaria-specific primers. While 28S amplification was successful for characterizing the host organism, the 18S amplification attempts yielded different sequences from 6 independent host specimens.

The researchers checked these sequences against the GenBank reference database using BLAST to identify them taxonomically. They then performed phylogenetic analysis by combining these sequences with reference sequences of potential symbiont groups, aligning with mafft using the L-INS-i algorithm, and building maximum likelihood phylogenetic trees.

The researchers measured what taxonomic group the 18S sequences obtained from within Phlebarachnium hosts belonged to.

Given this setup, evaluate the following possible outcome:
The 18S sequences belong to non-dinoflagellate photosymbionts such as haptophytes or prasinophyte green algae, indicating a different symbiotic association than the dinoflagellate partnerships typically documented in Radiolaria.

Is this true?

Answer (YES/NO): NO